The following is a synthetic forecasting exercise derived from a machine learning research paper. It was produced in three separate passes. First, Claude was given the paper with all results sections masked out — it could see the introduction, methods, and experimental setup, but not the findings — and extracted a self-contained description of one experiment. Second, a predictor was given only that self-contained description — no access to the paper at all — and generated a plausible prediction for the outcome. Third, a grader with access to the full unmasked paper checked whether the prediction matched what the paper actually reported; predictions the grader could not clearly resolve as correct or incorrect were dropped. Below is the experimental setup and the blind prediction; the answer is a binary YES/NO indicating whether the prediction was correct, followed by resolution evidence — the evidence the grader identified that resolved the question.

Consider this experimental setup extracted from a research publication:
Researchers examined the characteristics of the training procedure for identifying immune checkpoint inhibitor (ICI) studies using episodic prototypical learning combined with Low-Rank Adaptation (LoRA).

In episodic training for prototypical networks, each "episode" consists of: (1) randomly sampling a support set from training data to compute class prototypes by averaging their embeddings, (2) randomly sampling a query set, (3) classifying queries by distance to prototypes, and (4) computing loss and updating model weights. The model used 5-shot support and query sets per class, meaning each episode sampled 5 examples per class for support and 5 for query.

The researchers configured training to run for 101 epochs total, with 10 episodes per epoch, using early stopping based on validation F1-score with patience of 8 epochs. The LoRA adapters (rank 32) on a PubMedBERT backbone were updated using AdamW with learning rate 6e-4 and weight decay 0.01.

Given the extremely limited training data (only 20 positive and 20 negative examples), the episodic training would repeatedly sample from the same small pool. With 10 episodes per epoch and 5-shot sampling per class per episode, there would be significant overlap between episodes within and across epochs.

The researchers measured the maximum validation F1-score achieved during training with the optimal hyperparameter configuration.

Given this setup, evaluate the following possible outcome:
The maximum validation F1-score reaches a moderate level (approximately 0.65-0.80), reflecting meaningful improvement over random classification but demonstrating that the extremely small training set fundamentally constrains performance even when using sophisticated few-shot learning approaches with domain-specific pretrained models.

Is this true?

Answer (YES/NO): NO